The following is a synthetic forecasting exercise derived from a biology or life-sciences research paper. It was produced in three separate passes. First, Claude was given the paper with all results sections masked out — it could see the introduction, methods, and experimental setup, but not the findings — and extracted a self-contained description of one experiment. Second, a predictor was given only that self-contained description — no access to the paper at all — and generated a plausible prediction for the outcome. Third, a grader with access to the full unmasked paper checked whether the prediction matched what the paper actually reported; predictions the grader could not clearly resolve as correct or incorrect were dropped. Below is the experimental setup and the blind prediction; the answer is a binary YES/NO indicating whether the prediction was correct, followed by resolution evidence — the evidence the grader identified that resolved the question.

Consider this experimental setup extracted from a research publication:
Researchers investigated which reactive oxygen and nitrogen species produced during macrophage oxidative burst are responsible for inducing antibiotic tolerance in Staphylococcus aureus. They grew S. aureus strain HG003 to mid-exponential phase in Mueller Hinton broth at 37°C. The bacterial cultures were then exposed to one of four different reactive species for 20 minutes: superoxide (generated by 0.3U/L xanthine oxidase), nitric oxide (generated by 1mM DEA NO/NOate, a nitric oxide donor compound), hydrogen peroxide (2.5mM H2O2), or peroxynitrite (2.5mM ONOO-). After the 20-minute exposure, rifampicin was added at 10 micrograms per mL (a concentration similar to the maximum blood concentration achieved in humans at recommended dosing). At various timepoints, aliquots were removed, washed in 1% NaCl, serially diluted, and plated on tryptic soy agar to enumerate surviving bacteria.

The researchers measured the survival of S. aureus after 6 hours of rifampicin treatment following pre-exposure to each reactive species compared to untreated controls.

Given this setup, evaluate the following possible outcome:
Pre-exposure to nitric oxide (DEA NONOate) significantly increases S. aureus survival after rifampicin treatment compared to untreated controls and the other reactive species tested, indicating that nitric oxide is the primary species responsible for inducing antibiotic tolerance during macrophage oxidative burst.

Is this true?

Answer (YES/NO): NO